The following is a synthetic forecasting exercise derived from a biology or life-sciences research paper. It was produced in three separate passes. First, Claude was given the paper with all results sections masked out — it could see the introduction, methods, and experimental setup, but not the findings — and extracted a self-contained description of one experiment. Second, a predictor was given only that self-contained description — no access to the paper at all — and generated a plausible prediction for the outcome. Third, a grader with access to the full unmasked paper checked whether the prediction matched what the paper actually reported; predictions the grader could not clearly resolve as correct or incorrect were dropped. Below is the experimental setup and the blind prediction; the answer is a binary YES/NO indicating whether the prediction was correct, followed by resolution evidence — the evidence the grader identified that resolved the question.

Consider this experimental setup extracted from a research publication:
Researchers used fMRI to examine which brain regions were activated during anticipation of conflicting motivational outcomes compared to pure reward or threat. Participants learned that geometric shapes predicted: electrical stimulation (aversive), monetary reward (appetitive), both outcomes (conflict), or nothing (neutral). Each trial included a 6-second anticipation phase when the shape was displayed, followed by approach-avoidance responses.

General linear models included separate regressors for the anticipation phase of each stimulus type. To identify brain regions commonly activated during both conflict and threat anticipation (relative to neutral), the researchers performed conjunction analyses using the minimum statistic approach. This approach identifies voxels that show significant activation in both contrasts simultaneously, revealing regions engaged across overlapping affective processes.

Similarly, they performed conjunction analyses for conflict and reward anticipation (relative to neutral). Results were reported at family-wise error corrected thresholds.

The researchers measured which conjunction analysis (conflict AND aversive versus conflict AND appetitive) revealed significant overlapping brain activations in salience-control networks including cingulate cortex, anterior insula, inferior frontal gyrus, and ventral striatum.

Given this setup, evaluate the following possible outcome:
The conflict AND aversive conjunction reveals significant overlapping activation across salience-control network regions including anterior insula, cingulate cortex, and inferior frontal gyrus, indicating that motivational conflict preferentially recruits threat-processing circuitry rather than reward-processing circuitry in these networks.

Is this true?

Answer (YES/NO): YES